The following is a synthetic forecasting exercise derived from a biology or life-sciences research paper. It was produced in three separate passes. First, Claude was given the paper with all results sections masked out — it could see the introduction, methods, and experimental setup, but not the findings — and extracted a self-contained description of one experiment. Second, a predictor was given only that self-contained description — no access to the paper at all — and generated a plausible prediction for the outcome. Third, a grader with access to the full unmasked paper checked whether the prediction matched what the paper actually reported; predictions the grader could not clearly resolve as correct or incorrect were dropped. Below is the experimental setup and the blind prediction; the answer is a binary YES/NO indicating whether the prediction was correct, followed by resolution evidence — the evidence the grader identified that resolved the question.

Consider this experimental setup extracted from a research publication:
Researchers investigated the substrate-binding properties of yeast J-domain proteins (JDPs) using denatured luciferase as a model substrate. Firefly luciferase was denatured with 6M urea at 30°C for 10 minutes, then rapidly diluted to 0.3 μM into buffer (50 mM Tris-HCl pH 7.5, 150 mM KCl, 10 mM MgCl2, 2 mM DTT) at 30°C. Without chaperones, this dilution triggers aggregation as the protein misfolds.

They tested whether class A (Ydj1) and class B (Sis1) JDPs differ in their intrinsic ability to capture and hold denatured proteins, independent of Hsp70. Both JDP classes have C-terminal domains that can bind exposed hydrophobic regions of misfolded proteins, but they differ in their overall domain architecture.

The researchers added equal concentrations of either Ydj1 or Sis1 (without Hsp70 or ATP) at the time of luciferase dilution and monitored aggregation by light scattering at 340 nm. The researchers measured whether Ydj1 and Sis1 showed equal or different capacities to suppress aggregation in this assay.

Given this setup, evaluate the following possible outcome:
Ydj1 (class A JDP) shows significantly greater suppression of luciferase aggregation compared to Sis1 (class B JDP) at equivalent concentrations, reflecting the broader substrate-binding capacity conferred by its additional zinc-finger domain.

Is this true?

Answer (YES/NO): YES